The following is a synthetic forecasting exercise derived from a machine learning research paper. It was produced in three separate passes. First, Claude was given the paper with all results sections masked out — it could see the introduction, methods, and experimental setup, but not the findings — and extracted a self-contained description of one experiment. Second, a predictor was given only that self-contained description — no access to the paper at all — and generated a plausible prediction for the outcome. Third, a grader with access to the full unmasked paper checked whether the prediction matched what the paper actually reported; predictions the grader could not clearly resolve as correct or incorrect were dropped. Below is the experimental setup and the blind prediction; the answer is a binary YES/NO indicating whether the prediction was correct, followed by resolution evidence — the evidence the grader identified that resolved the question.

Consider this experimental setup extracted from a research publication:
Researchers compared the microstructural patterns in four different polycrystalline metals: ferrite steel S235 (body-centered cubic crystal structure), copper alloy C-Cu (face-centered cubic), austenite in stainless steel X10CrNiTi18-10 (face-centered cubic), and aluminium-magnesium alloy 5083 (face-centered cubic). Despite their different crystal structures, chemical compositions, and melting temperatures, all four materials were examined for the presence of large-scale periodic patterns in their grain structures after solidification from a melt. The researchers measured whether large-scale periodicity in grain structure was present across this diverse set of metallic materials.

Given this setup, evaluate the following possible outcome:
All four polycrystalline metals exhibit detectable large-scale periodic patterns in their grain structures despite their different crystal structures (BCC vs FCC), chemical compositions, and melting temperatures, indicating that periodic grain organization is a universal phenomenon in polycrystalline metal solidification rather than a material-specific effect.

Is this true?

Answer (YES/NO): YES